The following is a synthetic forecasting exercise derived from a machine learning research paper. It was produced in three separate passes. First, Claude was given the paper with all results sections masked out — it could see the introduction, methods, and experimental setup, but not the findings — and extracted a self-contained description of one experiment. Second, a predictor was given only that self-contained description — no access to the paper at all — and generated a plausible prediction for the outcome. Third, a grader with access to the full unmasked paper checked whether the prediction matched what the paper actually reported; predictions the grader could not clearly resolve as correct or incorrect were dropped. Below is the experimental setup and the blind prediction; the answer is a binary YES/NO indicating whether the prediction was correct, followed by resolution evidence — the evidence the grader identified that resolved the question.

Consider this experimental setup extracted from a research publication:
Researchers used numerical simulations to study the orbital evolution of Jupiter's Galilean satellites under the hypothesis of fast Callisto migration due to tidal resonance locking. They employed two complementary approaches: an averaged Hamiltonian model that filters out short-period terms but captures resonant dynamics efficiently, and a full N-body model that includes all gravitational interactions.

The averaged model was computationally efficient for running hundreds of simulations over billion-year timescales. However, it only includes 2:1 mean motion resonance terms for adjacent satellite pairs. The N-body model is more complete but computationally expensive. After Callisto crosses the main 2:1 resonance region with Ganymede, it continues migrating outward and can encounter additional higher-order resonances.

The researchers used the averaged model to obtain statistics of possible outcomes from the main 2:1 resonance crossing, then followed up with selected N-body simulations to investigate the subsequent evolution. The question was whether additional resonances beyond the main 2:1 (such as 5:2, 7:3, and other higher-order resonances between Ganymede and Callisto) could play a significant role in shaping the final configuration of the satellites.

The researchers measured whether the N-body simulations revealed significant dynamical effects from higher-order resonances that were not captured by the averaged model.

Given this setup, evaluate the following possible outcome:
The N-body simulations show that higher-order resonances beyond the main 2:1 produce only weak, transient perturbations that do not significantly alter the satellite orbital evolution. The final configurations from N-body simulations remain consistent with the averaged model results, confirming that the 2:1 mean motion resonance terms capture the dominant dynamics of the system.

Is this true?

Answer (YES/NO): NO